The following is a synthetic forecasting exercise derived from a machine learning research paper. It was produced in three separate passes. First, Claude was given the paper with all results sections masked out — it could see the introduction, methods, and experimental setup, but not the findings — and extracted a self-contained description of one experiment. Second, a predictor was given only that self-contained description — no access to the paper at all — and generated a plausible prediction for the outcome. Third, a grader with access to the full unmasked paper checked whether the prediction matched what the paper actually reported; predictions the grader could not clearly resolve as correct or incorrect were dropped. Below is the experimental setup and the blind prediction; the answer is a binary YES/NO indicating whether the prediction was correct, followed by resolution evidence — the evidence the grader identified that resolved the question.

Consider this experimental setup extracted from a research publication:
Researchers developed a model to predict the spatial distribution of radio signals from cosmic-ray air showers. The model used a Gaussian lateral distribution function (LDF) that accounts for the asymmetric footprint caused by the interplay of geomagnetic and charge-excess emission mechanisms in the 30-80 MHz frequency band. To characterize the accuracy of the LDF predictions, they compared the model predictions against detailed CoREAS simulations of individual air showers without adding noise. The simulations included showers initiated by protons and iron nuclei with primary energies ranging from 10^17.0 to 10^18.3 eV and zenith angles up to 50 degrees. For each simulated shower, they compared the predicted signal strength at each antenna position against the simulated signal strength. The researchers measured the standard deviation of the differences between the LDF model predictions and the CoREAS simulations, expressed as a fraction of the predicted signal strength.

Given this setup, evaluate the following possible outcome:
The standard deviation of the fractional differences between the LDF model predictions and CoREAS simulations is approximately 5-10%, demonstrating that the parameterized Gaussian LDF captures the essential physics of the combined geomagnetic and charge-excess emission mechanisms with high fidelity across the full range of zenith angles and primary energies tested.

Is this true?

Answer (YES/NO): NO